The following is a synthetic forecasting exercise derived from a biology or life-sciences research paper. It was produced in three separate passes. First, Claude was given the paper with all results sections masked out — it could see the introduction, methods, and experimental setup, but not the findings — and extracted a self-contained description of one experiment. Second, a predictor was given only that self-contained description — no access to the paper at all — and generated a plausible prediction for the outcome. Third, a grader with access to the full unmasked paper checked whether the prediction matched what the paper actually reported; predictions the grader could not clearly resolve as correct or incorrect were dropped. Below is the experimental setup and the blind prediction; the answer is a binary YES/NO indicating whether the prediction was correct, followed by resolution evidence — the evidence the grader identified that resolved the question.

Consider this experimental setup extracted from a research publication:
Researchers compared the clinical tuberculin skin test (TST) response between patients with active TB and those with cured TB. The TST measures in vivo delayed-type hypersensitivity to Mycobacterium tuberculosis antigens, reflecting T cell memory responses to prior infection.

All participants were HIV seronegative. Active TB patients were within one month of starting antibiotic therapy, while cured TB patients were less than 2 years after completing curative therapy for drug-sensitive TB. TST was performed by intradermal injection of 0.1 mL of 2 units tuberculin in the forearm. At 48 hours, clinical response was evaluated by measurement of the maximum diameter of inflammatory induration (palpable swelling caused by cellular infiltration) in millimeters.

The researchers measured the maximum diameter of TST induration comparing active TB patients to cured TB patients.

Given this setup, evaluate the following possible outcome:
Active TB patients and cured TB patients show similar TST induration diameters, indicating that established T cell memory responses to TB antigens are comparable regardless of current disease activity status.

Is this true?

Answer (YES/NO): YES